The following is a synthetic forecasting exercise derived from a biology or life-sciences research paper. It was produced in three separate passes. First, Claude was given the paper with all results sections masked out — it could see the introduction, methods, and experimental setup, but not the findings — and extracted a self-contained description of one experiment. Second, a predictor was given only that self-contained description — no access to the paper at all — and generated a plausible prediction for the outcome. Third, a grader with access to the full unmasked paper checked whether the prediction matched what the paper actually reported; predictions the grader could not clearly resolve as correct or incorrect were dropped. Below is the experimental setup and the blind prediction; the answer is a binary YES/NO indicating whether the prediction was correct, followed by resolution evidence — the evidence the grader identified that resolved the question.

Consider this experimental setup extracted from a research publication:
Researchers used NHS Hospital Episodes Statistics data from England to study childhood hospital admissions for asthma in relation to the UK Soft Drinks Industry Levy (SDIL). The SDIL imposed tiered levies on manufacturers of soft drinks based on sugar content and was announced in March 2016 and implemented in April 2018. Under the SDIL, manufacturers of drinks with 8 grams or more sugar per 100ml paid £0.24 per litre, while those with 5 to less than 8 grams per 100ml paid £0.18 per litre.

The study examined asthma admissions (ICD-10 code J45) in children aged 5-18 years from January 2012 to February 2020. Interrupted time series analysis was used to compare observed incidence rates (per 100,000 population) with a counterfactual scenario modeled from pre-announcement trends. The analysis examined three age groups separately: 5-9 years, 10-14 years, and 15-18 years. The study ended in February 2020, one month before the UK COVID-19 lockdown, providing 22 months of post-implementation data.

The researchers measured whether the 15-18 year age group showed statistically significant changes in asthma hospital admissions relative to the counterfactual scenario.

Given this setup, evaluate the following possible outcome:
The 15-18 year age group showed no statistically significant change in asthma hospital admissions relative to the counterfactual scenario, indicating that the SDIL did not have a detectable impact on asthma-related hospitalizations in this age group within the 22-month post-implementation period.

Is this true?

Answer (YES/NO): NO